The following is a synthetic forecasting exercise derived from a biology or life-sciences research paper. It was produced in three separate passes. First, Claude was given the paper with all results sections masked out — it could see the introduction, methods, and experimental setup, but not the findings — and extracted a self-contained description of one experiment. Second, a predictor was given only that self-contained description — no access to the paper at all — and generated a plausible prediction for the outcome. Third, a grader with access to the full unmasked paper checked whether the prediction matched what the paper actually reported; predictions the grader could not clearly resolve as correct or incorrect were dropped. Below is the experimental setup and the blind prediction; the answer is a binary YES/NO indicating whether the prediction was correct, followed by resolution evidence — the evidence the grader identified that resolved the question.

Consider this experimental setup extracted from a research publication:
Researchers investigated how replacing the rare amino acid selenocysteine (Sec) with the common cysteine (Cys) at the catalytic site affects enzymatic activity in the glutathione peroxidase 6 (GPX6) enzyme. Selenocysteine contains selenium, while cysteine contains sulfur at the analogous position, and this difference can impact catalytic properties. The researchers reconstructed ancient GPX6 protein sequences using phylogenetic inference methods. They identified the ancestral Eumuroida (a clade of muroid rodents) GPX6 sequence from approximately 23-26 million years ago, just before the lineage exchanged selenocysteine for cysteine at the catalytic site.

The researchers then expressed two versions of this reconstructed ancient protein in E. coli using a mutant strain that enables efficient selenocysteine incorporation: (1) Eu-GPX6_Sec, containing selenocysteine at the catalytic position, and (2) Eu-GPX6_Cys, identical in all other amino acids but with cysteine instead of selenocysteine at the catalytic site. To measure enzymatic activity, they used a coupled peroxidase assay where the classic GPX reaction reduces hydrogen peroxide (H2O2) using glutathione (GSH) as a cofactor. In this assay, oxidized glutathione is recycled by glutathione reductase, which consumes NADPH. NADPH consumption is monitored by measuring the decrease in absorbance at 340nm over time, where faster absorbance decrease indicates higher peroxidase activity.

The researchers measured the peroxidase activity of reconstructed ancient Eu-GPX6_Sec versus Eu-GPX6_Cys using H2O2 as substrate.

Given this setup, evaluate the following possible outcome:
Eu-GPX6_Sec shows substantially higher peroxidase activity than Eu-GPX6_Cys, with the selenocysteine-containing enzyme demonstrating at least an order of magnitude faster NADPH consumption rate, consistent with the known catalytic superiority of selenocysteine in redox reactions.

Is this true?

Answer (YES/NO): YES